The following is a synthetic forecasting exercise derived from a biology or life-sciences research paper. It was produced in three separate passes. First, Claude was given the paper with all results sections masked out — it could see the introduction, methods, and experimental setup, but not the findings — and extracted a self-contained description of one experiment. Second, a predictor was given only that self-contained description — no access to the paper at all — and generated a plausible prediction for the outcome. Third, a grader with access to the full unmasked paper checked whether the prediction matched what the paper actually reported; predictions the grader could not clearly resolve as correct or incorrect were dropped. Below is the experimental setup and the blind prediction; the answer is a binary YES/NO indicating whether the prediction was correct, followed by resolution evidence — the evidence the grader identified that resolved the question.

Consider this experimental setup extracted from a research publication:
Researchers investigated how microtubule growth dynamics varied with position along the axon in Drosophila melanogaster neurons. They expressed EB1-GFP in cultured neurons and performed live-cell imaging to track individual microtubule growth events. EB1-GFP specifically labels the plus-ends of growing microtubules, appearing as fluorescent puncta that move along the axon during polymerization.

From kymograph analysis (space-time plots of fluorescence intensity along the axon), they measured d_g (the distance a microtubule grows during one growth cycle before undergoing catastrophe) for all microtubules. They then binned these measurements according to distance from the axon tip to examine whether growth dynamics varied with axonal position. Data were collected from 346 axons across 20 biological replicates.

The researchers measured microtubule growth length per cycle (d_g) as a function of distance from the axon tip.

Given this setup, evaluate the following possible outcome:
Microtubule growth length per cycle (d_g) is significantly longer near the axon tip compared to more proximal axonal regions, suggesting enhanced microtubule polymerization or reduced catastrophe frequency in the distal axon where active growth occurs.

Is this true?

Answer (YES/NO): YES